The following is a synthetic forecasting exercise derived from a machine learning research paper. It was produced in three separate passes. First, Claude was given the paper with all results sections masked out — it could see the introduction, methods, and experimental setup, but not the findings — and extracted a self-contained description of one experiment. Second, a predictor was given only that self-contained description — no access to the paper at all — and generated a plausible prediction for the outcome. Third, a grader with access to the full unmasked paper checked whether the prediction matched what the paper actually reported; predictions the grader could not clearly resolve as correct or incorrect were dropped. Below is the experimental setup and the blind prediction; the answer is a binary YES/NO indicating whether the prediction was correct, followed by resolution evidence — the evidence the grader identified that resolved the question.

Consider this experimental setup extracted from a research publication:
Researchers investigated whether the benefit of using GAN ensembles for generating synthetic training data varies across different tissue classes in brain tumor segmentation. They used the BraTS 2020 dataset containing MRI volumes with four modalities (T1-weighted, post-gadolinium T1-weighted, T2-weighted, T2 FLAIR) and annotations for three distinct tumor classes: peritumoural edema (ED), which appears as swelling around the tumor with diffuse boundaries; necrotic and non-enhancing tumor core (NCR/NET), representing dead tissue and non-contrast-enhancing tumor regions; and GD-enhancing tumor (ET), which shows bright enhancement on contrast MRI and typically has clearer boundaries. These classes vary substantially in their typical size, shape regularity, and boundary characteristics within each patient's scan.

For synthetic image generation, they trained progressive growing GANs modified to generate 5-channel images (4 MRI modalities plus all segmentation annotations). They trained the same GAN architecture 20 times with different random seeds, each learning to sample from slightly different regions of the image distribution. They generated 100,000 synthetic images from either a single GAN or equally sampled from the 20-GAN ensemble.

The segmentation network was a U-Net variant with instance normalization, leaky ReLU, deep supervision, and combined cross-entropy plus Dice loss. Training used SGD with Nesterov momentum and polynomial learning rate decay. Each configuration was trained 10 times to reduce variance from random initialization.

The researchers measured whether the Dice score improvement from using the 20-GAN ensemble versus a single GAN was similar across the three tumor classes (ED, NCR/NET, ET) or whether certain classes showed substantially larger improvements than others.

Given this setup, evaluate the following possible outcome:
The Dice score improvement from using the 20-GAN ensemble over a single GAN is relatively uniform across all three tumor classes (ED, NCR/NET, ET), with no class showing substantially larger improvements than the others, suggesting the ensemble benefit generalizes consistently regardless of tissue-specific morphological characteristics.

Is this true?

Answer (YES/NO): NO